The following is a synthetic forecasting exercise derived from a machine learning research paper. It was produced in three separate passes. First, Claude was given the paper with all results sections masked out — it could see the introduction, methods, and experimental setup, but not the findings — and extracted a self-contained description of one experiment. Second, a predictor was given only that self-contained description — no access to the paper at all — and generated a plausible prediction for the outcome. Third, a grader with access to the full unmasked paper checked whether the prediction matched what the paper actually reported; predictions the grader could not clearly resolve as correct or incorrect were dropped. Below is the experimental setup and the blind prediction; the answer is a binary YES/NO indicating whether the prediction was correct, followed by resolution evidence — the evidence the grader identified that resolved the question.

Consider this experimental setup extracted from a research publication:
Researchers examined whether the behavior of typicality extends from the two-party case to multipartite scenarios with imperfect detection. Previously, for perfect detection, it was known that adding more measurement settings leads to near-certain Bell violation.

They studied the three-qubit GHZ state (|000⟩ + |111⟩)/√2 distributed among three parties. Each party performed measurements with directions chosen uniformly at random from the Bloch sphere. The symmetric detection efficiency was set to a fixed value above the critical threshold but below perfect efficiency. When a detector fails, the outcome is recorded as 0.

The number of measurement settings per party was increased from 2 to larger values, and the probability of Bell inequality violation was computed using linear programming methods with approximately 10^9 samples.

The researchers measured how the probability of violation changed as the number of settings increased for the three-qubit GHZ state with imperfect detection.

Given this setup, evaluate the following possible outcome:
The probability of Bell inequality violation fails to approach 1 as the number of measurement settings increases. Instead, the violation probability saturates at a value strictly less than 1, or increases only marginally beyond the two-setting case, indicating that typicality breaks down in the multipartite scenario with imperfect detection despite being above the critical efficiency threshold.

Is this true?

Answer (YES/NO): NO